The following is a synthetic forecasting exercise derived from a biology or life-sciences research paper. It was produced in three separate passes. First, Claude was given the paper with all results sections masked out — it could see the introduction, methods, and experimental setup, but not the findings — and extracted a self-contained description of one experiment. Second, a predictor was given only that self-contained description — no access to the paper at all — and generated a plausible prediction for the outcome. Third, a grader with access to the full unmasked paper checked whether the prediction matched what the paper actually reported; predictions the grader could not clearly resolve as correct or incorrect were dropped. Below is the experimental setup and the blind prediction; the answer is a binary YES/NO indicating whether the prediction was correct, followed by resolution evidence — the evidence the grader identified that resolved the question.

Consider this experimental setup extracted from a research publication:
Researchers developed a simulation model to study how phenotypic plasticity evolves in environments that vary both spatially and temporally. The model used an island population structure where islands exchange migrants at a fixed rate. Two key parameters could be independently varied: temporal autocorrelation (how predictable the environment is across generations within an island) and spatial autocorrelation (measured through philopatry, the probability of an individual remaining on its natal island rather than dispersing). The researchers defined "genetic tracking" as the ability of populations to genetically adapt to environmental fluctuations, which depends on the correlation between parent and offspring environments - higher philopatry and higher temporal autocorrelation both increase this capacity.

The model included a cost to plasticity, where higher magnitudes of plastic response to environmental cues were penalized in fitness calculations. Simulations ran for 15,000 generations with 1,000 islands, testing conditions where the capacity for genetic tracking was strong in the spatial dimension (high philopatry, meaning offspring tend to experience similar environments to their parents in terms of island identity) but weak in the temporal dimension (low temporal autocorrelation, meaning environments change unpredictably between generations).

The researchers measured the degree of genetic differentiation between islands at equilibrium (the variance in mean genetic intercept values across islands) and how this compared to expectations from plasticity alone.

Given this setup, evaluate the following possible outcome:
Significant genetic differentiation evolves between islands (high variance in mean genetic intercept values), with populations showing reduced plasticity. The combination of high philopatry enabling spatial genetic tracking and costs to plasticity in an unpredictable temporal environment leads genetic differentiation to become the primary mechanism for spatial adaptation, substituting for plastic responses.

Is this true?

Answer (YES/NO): NO